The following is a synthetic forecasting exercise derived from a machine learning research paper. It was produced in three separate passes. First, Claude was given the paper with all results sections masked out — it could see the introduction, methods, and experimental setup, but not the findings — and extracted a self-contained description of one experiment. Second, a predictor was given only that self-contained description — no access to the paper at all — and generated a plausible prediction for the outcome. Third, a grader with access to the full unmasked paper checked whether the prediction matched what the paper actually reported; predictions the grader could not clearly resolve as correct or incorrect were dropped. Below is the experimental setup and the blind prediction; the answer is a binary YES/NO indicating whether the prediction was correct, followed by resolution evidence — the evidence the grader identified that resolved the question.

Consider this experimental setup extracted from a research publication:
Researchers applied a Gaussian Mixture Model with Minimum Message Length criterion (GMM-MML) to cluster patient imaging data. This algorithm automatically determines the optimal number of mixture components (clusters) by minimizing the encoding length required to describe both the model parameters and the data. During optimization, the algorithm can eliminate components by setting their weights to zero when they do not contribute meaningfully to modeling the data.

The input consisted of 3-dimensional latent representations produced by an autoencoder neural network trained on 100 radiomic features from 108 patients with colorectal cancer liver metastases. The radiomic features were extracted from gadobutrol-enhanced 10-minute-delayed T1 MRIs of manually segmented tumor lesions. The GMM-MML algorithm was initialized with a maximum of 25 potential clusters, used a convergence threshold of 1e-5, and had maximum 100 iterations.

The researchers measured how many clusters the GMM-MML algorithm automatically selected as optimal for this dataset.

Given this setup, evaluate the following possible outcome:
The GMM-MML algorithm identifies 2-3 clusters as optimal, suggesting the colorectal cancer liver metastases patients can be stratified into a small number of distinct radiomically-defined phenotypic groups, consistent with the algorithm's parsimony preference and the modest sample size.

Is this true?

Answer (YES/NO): YES